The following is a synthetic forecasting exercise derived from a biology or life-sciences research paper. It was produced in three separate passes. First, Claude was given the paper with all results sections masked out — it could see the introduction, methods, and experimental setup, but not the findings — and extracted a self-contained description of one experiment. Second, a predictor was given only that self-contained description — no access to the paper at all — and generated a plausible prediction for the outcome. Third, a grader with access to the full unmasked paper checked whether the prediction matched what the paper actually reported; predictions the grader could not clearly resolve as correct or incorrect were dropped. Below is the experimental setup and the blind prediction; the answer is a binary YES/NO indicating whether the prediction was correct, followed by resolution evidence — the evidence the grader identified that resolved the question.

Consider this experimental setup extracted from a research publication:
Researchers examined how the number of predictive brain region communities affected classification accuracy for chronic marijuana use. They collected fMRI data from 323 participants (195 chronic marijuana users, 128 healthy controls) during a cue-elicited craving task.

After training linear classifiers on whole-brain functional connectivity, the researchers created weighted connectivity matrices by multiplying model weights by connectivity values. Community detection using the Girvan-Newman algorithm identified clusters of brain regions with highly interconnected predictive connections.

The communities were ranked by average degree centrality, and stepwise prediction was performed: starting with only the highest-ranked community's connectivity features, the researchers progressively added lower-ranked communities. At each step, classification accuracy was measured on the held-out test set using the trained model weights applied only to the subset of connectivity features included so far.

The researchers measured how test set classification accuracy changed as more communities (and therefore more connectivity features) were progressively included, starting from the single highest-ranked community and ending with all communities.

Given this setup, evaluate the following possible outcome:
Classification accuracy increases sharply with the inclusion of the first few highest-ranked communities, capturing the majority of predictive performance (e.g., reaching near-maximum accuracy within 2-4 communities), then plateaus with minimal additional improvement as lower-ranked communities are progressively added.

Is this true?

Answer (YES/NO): NO